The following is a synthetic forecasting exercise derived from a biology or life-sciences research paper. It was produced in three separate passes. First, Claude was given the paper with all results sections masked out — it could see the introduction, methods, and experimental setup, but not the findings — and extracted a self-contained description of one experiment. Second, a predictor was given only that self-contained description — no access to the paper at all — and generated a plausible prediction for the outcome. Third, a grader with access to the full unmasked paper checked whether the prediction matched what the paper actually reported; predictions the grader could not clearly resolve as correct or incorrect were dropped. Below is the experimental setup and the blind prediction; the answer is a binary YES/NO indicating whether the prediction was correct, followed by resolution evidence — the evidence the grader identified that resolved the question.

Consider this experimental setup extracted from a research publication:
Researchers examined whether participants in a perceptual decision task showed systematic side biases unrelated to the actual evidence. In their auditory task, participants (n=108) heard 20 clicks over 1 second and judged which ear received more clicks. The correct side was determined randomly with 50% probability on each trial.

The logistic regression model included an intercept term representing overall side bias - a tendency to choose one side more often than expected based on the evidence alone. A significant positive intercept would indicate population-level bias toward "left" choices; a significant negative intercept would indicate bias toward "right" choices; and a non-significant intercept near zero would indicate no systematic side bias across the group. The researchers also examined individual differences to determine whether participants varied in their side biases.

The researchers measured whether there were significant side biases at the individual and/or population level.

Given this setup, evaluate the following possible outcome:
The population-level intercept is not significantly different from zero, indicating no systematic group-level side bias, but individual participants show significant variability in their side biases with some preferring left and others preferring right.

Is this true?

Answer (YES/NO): NO